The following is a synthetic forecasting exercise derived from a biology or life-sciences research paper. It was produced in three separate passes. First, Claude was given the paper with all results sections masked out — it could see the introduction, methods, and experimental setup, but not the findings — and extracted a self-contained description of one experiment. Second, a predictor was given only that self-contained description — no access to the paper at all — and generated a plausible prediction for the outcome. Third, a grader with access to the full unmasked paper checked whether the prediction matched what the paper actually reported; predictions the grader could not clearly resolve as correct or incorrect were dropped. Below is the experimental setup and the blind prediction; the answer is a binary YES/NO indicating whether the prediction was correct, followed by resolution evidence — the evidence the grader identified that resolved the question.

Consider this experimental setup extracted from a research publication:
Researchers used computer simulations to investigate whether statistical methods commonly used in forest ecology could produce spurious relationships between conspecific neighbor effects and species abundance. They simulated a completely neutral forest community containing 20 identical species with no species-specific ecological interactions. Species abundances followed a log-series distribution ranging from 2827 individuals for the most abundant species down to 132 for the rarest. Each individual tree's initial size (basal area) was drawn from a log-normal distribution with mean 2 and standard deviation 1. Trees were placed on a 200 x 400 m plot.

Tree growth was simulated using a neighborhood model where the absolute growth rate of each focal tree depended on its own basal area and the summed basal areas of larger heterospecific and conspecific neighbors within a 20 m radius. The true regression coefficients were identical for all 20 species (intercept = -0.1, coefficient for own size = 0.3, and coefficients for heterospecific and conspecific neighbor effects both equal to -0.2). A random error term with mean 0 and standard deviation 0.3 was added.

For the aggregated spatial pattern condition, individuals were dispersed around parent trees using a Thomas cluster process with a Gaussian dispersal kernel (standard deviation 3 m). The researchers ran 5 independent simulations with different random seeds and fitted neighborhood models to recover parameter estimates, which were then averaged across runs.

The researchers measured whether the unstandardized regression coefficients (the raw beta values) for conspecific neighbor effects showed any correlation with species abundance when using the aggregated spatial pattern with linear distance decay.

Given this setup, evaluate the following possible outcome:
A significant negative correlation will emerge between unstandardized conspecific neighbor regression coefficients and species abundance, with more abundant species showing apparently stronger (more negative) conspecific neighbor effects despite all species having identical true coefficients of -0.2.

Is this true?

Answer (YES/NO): NO